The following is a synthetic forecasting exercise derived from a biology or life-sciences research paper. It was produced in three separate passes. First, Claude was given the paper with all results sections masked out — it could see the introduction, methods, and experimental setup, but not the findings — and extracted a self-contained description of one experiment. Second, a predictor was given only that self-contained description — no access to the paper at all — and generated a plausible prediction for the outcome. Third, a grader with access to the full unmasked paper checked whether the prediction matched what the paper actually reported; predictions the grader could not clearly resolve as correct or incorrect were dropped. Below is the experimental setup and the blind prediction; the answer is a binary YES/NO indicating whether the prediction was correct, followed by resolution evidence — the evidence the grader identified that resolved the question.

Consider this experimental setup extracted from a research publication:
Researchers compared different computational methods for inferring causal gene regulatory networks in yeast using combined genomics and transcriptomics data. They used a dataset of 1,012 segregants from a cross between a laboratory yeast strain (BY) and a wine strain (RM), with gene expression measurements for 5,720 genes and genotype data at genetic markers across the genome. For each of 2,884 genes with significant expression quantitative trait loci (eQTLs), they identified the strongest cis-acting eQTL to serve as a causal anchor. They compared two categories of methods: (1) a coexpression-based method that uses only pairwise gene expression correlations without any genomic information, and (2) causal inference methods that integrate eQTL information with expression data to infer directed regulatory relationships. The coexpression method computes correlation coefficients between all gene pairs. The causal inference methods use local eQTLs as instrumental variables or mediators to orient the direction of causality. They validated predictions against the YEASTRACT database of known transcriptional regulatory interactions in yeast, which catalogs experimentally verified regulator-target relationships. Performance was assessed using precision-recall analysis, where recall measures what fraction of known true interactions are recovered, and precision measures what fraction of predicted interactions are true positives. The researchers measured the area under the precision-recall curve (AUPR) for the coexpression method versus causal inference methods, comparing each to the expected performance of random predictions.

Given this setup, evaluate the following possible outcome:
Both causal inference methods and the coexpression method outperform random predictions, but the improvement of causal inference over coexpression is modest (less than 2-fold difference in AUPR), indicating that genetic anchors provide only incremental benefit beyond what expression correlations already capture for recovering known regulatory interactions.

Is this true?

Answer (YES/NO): NO